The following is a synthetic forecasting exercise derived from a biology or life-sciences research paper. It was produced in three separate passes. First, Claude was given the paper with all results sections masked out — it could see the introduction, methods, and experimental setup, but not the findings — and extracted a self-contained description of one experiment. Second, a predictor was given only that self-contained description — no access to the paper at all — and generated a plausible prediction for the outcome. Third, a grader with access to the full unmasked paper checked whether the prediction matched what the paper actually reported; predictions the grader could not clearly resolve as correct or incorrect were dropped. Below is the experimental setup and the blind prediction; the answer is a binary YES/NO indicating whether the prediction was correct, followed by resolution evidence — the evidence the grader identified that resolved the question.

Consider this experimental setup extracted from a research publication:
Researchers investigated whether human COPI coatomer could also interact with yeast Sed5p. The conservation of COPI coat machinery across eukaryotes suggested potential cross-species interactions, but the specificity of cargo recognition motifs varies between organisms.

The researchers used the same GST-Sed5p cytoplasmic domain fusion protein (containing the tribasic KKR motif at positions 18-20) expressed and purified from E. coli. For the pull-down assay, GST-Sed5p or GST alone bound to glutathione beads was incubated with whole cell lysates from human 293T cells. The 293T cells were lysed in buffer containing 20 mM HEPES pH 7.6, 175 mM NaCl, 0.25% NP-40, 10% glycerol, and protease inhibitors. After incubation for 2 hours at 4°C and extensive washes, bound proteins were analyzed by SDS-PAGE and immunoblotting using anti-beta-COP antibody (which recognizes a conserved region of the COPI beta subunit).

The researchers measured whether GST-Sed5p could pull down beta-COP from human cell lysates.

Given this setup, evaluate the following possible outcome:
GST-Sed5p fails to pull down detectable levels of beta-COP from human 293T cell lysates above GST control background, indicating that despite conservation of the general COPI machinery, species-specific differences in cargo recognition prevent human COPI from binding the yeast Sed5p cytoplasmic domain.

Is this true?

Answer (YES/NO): NO